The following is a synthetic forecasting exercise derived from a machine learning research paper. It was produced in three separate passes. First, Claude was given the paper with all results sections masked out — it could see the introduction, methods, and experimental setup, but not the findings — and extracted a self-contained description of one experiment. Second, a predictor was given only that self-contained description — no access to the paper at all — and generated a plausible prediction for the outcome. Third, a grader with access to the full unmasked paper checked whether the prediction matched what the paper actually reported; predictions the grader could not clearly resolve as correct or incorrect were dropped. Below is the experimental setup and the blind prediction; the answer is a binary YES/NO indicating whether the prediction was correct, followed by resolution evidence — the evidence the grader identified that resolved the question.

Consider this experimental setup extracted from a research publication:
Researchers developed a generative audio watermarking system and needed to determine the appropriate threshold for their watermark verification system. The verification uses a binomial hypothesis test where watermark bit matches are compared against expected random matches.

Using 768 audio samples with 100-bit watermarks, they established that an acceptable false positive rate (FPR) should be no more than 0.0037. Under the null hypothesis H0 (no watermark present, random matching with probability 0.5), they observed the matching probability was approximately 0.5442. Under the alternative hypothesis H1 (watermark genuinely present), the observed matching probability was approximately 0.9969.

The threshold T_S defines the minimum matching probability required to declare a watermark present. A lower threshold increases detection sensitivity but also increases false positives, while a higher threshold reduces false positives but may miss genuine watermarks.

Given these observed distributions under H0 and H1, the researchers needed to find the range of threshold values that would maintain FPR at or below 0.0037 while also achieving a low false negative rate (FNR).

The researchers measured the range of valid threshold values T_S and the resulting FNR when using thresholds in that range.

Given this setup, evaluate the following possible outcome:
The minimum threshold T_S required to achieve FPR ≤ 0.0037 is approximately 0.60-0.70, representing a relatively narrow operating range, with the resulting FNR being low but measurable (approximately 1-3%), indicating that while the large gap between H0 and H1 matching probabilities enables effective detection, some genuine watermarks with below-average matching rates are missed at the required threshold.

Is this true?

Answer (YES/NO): NO